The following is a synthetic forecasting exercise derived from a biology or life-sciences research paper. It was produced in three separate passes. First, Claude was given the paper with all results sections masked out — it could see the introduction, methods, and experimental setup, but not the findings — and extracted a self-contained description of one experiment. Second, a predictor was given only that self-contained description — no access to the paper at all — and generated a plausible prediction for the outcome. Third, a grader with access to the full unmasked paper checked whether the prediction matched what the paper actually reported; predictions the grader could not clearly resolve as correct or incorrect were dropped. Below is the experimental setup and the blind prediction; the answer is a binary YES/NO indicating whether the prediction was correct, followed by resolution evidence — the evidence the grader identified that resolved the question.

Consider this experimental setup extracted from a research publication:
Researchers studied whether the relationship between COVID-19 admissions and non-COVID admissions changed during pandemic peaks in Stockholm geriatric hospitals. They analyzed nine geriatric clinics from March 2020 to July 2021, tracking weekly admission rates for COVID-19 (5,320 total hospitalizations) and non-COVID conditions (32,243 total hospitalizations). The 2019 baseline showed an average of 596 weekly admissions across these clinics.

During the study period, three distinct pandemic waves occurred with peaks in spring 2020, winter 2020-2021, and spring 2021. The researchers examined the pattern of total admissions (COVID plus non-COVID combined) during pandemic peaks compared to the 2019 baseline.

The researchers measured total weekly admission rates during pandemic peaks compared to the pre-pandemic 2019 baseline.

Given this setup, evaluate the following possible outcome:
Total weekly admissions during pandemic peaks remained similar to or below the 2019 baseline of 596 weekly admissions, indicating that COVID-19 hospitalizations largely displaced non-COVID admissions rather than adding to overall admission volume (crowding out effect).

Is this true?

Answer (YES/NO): YES